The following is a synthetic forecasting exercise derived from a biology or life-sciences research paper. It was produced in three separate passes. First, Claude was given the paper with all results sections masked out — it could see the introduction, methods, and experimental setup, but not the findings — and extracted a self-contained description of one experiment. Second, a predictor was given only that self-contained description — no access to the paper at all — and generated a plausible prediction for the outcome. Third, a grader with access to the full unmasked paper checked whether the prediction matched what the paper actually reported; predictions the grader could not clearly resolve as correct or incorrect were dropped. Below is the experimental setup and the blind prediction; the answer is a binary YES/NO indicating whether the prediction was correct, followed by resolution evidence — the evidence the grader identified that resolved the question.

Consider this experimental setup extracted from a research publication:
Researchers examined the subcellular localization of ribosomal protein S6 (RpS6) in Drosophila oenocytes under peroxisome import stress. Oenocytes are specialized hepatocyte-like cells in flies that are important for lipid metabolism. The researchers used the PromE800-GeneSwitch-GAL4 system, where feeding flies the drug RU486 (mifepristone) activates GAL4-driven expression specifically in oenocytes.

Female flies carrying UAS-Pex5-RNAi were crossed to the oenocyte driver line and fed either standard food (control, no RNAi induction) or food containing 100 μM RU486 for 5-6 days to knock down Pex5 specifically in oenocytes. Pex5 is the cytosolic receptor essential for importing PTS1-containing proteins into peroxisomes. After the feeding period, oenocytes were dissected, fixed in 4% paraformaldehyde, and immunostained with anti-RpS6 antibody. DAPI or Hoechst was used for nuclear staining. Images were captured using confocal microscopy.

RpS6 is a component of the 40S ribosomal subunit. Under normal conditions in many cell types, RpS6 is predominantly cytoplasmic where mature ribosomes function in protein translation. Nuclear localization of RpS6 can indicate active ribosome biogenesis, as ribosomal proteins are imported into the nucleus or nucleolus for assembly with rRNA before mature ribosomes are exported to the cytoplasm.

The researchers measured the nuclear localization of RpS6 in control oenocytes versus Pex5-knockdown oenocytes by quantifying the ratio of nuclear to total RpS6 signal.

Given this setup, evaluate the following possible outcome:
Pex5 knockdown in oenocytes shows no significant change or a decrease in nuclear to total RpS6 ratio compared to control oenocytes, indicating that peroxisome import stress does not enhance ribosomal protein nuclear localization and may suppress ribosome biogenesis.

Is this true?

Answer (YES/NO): NO